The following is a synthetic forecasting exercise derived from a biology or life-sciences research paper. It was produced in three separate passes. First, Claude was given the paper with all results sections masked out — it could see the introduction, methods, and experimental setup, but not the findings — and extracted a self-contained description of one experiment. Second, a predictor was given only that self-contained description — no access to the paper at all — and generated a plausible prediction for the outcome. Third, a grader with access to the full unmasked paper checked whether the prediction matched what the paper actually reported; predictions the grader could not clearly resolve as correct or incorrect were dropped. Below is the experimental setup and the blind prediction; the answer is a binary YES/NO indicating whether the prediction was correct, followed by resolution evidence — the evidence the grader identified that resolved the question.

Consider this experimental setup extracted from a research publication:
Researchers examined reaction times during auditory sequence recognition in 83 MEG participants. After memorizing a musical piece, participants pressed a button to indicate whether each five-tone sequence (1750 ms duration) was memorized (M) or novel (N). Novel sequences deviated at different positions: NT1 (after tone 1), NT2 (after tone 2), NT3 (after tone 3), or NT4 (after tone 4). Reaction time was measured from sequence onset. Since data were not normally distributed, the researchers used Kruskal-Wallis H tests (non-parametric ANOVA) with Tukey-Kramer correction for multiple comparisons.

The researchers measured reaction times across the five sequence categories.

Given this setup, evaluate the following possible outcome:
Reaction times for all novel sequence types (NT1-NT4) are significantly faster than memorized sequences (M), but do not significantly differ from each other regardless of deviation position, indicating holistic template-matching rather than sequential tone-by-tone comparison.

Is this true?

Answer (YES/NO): NO